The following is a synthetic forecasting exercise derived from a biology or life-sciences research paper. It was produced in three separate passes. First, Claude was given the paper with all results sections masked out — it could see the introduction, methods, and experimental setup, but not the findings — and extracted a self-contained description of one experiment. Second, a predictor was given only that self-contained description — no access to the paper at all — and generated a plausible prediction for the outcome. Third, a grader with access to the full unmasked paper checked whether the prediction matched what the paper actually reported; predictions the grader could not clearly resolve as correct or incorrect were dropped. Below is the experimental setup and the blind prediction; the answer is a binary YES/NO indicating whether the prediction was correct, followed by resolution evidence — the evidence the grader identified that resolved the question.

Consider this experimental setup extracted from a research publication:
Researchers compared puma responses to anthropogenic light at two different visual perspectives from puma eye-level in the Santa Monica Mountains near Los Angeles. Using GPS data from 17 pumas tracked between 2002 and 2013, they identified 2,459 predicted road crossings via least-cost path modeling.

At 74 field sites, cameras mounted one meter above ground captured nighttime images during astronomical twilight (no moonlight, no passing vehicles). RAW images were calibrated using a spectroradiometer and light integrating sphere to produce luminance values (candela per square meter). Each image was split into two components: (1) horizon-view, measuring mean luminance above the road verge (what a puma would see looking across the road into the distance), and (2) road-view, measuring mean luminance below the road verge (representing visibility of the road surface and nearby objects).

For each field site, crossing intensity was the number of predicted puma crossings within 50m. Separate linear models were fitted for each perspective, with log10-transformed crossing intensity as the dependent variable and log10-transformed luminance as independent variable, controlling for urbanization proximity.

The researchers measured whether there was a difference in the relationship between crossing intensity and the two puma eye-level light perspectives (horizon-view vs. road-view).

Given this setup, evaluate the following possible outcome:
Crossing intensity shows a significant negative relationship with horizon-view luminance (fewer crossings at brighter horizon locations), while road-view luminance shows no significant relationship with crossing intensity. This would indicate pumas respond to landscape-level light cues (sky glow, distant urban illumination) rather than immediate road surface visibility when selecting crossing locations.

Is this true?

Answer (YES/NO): NO